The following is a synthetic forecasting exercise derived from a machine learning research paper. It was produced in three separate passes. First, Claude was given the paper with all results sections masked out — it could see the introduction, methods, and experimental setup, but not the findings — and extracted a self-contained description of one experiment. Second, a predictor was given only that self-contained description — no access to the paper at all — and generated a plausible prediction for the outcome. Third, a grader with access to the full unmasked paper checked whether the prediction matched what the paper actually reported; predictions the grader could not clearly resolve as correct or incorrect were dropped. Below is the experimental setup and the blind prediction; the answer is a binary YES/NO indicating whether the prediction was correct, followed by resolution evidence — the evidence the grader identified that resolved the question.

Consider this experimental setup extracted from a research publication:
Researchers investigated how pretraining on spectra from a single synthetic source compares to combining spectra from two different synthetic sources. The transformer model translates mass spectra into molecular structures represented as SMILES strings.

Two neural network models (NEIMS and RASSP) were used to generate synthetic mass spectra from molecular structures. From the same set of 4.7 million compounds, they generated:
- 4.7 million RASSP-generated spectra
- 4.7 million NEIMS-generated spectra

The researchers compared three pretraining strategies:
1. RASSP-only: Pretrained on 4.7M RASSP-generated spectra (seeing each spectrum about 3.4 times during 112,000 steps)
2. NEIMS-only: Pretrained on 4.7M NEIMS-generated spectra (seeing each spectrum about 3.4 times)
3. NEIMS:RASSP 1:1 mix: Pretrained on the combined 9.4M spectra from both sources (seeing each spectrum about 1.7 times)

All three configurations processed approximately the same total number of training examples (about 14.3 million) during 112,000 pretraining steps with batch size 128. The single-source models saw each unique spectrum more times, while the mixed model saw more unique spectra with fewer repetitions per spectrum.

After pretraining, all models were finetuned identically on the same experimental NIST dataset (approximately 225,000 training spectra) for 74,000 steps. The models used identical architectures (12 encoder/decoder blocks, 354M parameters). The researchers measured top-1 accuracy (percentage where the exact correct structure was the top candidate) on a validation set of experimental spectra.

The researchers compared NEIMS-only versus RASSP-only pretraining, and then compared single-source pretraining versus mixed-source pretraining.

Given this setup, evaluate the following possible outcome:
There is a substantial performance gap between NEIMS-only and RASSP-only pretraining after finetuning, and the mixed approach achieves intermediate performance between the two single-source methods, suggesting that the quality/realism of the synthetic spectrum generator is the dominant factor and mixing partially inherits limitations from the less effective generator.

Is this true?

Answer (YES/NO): NO